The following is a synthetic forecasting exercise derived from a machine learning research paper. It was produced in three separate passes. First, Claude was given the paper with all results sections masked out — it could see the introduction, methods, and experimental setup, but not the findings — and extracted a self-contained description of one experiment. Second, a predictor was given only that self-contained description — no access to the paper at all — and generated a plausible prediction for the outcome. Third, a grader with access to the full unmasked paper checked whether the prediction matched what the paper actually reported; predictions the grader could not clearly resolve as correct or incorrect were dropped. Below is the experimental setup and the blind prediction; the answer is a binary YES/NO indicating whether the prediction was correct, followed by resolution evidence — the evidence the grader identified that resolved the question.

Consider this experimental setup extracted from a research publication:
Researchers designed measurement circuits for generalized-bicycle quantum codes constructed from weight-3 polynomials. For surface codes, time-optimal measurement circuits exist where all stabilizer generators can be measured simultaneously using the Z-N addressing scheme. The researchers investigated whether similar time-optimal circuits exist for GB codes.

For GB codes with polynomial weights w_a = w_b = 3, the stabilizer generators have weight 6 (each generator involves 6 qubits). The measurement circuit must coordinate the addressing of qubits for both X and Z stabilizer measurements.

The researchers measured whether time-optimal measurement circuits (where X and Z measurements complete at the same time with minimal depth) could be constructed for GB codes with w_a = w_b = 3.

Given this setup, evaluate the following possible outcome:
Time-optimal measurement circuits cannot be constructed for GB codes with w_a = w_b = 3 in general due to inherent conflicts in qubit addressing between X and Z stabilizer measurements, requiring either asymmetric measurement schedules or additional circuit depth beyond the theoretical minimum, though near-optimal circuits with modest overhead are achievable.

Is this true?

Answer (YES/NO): YES